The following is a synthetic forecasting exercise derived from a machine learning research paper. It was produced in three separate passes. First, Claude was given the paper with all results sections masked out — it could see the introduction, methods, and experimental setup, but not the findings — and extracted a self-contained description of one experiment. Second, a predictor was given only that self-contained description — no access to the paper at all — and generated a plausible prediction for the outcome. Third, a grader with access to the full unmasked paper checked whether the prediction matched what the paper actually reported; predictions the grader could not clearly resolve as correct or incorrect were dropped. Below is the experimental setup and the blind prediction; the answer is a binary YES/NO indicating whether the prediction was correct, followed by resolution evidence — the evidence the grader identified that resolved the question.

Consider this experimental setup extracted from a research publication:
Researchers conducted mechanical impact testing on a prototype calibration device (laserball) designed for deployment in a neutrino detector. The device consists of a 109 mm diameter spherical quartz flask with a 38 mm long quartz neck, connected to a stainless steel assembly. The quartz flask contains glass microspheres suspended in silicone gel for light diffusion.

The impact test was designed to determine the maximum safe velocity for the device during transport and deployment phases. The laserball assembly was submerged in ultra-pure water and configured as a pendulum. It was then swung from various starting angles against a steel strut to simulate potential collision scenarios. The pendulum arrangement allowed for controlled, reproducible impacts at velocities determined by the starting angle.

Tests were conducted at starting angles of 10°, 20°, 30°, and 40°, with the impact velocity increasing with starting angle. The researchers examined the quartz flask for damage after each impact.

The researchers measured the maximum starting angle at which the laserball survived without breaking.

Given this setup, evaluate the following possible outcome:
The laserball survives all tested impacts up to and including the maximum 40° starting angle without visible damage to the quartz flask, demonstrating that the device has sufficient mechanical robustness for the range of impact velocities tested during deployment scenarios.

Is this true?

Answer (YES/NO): NO